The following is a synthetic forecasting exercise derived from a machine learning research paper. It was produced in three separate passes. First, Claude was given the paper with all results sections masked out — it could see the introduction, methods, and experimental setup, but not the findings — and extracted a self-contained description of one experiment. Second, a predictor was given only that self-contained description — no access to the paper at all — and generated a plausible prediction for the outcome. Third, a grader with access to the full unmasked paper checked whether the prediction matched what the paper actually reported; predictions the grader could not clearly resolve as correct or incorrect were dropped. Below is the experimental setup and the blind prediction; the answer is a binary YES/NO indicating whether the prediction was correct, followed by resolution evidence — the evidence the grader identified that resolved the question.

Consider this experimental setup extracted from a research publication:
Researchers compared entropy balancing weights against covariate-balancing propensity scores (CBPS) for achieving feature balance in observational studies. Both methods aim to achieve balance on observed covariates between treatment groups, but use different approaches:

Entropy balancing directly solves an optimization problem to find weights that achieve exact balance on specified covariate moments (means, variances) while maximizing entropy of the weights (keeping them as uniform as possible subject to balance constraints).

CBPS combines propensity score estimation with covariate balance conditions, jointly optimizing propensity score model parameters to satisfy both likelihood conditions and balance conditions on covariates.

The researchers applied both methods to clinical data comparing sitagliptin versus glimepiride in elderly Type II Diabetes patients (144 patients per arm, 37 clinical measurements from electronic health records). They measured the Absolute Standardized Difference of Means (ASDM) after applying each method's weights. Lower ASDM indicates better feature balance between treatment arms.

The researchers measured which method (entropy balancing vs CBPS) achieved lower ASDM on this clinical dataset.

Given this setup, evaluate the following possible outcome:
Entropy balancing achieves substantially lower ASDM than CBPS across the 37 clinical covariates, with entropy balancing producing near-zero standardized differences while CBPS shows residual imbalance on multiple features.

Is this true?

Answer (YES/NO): NO